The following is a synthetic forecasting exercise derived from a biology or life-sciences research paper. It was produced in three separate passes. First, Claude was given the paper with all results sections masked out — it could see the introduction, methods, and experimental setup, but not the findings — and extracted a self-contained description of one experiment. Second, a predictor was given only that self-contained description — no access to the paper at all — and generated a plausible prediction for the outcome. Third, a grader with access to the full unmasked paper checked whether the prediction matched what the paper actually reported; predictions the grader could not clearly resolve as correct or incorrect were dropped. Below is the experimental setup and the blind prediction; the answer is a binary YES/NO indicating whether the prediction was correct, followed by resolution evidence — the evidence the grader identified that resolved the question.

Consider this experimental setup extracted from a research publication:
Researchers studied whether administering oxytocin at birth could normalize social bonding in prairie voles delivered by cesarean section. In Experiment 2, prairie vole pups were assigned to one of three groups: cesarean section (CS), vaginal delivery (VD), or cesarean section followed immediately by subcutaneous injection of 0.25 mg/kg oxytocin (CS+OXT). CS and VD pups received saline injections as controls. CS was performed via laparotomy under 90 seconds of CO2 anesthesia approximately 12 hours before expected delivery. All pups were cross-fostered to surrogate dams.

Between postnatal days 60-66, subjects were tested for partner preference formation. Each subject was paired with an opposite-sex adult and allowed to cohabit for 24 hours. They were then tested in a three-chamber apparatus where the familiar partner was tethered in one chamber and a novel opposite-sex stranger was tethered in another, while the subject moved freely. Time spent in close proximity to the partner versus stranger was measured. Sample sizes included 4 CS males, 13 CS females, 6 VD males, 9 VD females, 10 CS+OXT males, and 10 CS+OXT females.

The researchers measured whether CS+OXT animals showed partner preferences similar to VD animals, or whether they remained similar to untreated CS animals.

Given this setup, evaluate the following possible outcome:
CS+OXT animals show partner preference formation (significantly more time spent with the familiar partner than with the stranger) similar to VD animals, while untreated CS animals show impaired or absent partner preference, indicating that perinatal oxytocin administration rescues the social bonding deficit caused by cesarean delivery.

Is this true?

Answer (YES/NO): YES